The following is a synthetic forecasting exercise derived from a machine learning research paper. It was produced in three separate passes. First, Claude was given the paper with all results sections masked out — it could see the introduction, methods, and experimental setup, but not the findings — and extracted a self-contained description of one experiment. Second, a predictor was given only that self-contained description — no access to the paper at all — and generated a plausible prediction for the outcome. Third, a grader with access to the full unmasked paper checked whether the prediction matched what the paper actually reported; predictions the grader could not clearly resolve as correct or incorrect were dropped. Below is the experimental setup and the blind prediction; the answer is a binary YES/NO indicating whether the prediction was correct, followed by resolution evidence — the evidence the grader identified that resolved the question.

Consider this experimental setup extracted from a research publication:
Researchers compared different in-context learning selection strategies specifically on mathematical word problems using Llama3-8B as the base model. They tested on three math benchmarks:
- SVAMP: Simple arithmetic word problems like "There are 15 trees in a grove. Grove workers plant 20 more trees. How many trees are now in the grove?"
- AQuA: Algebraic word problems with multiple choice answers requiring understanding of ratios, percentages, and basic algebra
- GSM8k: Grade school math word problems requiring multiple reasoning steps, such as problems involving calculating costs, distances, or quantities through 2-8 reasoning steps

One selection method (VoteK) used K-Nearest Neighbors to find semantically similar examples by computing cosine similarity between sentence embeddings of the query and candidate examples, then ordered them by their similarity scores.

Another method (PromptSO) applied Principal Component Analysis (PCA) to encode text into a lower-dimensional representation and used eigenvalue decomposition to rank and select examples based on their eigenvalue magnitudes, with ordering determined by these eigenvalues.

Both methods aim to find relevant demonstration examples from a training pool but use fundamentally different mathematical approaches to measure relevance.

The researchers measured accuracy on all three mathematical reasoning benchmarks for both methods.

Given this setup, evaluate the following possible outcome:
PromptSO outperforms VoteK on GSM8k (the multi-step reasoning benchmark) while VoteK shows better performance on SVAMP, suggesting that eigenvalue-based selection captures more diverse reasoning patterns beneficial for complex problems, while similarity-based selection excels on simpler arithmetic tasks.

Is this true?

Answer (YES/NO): NO